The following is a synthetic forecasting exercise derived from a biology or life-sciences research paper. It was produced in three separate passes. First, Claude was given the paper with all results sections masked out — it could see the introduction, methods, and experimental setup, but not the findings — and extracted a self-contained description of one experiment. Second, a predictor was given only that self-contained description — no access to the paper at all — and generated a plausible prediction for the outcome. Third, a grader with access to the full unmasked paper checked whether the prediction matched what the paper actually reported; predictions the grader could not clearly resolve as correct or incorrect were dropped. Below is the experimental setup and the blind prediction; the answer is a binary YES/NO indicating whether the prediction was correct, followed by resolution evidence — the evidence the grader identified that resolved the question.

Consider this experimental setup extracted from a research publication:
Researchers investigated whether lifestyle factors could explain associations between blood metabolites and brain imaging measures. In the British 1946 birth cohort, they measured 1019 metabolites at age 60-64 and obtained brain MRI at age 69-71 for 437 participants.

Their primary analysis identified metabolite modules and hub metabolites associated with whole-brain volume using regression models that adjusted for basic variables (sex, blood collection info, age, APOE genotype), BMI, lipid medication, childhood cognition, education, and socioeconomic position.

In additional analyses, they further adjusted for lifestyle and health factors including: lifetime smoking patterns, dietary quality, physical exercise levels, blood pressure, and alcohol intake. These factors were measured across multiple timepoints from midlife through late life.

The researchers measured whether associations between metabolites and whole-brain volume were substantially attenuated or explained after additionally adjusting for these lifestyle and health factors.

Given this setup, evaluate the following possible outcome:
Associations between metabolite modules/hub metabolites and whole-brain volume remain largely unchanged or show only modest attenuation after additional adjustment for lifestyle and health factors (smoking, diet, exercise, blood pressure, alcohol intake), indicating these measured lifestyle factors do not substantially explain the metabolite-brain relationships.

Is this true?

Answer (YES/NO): YES